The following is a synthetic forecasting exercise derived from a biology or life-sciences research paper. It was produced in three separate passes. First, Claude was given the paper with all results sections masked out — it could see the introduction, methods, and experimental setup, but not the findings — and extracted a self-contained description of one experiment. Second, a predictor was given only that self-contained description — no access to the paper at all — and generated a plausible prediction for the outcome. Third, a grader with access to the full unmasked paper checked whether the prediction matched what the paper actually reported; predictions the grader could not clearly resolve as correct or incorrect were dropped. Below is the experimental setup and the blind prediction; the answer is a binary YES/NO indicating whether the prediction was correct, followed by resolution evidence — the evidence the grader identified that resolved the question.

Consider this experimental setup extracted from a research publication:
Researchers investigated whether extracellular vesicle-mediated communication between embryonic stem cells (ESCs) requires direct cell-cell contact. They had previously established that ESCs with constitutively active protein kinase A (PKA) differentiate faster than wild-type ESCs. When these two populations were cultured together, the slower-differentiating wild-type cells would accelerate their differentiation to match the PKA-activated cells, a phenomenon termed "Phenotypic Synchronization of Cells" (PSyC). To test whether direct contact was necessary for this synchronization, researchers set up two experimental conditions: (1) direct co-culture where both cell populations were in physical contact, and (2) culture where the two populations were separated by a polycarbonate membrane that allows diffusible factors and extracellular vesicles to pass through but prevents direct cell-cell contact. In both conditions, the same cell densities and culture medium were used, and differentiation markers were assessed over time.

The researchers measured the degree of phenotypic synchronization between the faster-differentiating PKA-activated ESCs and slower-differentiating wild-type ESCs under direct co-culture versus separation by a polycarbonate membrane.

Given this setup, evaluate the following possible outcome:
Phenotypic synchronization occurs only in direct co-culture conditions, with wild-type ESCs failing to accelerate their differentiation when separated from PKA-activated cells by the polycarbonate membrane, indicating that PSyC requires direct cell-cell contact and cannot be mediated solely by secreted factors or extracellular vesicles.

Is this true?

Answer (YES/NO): NO